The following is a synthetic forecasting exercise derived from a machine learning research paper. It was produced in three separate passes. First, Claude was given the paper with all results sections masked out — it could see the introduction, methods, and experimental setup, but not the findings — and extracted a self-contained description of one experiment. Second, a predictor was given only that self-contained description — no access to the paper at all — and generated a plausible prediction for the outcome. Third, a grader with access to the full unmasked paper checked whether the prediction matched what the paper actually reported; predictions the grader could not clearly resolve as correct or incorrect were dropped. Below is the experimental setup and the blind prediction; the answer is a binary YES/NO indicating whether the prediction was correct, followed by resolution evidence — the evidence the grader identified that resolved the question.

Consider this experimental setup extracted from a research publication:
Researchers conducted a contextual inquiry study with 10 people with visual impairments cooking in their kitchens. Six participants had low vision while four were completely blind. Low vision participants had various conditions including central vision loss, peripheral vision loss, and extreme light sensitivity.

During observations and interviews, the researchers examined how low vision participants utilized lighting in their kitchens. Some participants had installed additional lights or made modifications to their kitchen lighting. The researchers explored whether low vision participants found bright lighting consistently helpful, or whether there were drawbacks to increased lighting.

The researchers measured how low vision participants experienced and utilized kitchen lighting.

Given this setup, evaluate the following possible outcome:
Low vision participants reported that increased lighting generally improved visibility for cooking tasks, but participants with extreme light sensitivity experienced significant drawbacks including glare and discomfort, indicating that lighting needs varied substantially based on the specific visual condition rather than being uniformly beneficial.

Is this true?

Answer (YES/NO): NO